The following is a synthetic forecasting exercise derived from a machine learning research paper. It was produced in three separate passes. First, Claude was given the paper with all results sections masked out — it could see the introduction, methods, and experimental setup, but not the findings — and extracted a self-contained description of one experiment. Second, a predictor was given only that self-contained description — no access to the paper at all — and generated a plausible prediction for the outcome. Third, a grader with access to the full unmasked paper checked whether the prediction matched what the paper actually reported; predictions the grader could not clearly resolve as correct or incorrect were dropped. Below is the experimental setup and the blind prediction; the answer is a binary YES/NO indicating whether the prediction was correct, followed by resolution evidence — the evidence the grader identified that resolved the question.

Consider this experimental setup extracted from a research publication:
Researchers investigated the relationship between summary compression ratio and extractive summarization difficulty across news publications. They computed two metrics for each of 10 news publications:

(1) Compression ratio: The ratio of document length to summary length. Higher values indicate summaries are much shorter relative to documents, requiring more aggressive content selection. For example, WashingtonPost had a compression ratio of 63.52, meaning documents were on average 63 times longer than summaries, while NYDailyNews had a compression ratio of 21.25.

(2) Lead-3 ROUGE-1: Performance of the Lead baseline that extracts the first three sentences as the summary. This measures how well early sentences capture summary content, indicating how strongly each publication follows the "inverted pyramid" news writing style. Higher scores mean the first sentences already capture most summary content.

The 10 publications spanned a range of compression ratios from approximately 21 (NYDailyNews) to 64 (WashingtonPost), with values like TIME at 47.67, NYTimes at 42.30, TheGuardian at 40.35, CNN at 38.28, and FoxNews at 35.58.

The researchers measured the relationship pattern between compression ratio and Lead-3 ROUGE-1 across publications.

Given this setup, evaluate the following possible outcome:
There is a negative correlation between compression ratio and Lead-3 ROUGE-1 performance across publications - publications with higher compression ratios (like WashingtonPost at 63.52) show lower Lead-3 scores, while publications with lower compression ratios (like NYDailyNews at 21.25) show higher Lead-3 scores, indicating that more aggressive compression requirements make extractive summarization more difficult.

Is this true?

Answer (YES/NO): YES